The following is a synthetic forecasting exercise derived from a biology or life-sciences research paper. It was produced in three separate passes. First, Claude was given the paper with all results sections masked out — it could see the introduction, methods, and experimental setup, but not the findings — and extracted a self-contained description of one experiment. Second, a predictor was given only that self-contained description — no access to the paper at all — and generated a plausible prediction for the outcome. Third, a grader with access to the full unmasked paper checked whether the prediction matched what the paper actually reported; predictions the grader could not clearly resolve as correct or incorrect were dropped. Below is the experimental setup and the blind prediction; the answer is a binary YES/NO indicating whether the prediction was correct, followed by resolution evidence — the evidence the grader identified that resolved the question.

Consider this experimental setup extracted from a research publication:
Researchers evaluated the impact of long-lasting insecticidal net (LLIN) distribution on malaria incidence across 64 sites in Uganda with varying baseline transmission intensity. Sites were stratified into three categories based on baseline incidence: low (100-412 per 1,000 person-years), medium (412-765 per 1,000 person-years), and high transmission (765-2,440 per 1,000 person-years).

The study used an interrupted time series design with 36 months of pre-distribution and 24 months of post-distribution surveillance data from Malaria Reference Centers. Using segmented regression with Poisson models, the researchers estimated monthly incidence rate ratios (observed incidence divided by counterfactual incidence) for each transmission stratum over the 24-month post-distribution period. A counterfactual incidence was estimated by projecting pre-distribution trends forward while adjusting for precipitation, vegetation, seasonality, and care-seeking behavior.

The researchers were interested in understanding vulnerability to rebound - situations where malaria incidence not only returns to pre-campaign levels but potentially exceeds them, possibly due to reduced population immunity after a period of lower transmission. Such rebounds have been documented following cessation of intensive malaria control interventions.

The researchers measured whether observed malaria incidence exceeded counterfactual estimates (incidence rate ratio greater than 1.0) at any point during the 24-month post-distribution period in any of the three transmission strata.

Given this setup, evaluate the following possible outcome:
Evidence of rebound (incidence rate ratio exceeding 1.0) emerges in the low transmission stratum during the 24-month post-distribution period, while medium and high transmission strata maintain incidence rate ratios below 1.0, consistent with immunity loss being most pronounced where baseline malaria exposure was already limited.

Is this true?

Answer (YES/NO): YES